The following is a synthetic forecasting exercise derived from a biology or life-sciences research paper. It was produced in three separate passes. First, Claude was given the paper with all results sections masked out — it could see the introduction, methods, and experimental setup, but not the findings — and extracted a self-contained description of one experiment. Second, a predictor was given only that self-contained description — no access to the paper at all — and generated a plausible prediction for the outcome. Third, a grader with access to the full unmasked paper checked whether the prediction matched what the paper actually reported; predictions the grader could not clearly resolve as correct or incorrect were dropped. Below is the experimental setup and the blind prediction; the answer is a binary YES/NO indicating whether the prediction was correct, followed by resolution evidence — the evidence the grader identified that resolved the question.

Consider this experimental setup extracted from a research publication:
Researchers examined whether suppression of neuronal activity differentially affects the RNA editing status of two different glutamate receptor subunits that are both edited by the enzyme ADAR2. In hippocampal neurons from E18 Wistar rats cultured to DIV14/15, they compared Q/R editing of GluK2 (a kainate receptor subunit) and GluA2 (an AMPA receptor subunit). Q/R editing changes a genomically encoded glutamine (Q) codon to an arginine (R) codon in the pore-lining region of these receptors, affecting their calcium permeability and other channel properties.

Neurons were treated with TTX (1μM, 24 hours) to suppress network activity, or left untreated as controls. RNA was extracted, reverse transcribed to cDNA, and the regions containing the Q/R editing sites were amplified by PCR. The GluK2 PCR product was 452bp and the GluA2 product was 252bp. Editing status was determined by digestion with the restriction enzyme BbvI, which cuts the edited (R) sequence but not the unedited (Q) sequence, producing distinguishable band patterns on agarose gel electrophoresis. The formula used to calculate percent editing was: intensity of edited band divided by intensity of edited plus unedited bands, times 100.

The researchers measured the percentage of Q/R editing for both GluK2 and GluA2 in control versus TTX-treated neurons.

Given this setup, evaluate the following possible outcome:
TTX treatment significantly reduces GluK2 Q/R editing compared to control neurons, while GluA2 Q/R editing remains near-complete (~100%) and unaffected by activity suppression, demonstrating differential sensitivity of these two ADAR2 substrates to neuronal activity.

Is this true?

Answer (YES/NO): YES